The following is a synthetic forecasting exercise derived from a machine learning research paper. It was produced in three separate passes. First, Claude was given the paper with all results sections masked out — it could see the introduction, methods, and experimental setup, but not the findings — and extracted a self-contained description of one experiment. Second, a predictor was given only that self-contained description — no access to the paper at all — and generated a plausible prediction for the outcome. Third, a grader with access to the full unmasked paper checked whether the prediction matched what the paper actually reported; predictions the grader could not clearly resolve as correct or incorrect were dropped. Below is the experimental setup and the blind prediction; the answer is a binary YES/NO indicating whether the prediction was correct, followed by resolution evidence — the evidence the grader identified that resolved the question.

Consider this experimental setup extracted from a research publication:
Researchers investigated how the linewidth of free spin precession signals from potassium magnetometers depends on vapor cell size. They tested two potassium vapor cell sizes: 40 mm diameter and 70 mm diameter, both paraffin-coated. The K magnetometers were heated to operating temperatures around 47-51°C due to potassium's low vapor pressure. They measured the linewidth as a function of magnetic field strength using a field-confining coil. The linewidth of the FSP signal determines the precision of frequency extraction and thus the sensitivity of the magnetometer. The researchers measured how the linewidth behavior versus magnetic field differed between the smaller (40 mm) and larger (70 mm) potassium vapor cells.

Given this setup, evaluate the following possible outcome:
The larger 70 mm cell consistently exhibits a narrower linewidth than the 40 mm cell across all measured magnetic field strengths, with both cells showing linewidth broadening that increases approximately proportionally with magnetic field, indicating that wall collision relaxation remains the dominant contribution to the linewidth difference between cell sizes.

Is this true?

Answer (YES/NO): NO